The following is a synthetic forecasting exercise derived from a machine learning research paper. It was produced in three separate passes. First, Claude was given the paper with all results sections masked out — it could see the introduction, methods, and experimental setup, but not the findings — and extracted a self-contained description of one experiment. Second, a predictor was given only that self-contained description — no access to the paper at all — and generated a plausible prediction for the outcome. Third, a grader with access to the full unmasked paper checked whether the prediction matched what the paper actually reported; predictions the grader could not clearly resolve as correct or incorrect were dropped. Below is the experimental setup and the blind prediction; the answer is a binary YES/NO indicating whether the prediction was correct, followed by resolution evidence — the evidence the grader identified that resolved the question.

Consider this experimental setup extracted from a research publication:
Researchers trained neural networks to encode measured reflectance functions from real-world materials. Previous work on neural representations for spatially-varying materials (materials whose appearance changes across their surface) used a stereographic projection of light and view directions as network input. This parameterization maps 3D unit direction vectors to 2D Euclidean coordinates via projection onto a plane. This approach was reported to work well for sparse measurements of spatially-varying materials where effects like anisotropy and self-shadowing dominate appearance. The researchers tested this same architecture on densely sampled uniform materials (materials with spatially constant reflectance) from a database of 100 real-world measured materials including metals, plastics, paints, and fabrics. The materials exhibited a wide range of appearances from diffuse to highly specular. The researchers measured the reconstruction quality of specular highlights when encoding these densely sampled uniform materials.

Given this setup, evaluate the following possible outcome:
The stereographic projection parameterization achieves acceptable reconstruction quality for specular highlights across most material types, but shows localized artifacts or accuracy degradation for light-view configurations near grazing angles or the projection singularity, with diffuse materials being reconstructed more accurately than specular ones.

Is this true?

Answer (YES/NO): NO